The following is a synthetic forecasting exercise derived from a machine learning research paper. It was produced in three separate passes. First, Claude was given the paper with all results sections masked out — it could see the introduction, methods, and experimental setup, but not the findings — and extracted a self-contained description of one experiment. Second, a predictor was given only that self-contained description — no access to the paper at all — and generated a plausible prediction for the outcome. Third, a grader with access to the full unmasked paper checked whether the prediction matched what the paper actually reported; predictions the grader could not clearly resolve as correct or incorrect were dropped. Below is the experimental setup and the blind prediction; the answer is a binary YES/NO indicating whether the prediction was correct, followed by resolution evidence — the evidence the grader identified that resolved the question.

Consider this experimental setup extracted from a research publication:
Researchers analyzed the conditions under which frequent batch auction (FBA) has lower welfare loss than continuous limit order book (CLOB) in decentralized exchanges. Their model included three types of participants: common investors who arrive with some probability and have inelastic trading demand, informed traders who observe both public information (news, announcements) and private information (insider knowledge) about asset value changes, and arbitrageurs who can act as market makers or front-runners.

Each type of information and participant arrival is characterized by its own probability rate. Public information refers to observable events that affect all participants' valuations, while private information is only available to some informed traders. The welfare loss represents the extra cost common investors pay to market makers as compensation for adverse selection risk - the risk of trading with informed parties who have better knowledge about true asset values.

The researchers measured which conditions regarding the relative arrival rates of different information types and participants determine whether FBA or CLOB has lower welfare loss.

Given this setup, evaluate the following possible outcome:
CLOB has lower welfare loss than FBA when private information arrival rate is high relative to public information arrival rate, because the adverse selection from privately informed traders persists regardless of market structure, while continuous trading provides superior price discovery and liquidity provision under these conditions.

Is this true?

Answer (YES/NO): NO